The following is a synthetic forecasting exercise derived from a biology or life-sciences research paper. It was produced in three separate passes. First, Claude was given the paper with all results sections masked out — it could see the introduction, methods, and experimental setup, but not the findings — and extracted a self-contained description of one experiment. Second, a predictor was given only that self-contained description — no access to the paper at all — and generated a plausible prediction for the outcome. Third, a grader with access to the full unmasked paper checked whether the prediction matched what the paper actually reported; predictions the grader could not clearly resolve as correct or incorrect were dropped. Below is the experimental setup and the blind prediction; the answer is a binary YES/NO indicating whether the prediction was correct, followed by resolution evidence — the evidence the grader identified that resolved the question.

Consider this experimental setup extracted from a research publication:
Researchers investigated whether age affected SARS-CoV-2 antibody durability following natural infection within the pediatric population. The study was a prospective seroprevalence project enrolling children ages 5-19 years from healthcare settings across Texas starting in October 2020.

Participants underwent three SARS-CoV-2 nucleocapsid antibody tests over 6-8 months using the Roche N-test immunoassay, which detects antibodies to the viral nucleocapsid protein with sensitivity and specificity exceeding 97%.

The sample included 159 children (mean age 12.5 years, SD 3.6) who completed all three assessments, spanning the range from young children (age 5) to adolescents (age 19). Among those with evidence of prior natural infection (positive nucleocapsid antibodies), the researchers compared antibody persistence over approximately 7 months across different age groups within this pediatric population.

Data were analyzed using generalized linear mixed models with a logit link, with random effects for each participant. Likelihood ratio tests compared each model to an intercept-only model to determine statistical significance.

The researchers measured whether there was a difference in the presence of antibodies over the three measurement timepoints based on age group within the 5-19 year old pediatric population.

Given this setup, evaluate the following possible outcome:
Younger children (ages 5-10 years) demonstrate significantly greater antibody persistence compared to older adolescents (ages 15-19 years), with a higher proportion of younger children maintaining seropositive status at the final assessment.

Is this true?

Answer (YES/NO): NO